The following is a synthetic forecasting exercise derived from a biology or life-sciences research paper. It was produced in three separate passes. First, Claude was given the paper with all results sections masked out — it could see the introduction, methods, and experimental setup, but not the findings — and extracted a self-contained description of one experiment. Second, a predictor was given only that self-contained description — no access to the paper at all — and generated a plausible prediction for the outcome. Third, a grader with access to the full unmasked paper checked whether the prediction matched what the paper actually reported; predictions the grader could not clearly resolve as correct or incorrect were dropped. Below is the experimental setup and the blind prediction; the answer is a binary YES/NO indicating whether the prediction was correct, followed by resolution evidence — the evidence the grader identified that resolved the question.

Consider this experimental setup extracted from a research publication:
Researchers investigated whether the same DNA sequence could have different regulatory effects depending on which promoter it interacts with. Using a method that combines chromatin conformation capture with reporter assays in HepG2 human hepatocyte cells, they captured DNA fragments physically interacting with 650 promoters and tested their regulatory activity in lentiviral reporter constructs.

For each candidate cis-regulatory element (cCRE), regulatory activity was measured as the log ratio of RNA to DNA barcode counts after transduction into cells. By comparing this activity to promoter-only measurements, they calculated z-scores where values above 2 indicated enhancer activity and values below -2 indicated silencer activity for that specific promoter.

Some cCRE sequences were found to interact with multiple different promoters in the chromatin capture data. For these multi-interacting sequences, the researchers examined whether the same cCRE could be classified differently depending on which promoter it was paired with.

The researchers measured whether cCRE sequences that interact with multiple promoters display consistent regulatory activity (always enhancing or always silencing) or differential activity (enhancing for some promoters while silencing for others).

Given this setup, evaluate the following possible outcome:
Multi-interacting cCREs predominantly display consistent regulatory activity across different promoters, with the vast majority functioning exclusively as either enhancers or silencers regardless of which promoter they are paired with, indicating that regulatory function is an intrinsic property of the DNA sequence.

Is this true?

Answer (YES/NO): NO